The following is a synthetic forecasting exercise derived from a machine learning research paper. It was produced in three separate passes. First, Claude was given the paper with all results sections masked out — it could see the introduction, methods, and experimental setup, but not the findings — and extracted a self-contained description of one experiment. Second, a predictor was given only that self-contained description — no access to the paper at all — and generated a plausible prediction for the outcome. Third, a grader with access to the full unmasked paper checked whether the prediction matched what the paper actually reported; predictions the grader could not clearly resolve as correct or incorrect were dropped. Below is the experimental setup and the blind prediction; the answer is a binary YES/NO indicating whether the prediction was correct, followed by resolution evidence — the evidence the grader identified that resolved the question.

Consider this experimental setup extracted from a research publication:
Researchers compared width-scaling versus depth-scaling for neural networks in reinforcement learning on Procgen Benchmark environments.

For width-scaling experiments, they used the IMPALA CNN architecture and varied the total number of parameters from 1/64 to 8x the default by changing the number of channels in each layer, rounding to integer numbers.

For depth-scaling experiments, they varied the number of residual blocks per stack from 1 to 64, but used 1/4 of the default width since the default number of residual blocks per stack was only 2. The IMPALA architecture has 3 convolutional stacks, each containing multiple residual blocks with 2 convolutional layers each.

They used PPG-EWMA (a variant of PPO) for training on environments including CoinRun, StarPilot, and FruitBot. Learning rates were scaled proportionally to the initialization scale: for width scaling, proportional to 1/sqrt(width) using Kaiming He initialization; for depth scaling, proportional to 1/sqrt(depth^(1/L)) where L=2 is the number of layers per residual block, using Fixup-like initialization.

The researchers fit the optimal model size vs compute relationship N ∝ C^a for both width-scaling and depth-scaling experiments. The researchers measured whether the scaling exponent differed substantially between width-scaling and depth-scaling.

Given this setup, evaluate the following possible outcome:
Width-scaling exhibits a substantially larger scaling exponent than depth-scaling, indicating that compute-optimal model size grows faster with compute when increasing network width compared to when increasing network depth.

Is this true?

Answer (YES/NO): NO